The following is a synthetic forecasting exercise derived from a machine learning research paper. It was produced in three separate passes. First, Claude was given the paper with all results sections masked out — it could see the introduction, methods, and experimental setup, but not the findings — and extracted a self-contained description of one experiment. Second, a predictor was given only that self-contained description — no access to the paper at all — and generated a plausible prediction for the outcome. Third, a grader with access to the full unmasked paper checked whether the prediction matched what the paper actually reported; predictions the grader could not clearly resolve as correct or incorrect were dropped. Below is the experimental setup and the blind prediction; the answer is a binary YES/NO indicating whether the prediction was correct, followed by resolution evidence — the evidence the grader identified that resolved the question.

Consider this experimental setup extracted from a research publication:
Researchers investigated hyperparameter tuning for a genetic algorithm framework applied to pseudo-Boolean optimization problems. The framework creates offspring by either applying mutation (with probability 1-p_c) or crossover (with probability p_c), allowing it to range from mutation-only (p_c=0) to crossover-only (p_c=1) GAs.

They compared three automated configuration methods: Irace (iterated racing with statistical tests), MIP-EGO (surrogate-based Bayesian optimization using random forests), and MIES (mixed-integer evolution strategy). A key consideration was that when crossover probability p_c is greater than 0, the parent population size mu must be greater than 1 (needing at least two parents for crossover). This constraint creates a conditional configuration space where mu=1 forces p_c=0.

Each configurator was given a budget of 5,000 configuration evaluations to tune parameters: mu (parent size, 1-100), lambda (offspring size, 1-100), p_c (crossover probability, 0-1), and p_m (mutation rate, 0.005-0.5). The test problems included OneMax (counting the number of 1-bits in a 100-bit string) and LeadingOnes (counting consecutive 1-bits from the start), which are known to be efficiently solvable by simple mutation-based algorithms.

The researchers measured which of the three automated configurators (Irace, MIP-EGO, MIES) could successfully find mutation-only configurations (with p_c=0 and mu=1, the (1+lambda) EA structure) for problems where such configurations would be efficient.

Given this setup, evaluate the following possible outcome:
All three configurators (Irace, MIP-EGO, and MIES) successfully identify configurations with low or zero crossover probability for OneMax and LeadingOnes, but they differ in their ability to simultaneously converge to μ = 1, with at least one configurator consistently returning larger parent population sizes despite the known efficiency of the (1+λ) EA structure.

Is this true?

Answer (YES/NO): NO